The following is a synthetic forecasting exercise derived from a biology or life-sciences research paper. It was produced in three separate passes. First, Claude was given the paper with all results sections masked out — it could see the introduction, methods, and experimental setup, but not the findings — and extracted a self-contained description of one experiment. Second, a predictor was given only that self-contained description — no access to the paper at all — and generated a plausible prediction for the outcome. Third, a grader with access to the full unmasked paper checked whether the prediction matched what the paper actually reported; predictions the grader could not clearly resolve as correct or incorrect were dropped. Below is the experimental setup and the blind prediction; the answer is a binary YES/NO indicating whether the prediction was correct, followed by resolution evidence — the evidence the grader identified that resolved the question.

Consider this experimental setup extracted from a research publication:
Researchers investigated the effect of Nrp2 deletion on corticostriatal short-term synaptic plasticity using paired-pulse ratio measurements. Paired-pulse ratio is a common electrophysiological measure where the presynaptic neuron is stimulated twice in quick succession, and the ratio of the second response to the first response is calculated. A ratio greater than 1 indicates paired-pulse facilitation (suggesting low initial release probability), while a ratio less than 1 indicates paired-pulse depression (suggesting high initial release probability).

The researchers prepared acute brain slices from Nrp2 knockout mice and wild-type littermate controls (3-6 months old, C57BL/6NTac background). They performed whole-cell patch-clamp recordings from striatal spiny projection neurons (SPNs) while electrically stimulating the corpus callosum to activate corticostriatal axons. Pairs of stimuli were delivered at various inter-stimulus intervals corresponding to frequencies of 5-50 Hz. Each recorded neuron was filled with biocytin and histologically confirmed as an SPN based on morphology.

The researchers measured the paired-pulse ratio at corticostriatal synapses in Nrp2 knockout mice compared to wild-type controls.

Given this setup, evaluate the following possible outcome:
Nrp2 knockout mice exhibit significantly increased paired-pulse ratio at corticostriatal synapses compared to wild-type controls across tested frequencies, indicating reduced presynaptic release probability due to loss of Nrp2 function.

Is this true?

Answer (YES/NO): NO